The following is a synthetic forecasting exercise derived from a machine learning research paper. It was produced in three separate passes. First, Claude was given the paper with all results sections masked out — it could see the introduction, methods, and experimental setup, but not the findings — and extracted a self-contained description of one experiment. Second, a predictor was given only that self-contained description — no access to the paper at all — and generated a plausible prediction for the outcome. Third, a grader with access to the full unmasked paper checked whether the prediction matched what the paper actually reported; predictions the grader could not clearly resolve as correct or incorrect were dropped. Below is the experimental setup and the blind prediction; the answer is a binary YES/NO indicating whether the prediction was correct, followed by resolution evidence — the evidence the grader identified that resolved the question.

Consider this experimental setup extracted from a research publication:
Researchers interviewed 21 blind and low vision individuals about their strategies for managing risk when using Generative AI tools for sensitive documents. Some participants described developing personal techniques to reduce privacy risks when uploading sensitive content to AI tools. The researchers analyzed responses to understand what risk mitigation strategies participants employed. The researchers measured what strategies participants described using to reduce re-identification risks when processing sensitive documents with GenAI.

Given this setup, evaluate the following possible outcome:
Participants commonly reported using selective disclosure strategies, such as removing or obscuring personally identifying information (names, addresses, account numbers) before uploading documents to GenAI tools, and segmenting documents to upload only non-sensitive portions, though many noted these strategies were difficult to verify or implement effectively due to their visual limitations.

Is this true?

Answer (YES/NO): NO